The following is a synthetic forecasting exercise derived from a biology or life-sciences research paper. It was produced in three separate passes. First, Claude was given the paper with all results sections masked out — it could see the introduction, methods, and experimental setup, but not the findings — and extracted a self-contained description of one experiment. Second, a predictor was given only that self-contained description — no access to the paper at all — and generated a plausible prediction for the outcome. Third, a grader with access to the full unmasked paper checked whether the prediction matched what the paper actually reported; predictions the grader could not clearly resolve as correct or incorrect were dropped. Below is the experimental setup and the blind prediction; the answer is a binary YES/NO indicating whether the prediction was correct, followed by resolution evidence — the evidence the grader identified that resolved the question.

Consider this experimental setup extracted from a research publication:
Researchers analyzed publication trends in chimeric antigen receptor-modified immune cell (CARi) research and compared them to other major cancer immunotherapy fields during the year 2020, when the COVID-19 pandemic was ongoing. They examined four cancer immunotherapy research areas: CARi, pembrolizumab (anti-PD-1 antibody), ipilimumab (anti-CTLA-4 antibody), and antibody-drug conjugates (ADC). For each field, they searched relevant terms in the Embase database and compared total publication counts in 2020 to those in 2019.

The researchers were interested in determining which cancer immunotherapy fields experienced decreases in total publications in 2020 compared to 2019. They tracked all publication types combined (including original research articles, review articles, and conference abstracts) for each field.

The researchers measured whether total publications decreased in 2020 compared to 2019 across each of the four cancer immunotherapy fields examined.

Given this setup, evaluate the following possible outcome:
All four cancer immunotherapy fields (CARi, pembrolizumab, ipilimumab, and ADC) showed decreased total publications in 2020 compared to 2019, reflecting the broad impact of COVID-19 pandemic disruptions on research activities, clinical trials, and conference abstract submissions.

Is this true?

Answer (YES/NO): NO